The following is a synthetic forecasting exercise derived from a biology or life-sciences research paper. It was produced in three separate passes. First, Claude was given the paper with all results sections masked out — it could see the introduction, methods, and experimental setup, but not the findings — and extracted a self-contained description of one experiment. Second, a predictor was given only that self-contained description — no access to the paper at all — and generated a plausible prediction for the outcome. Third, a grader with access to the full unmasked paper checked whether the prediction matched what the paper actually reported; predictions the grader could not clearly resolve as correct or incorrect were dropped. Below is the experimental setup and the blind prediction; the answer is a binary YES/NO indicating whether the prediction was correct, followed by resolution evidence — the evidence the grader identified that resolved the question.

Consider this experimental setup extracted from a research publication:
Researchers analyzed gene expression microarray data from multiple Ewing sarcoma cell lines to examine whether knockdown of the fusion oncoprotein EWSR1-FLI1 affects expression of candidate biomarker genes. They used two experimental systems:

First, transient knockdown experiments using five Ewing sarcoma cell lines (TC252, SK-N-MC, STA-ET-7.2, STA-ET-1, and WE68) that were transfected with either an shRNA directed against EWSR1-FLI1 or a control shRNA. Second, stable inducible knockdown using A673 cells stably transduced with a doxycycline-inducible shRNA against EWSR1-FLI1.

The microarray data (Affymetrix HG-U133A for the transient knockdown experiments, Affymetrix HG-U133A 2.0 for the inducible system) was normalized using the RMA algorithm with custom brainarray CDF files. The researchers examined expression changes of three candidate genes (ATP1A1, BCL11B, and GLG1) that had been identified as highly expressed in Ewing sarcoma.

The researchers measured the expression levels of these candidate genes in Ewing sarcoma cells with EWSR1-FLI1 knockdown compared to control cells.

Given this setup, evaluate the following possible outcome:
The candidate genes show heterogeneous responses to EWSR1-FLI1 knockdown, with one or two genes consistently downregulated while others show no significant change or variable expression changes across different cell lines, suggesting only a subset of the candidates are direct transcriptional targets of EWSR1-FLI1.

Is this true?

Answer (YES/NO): NO